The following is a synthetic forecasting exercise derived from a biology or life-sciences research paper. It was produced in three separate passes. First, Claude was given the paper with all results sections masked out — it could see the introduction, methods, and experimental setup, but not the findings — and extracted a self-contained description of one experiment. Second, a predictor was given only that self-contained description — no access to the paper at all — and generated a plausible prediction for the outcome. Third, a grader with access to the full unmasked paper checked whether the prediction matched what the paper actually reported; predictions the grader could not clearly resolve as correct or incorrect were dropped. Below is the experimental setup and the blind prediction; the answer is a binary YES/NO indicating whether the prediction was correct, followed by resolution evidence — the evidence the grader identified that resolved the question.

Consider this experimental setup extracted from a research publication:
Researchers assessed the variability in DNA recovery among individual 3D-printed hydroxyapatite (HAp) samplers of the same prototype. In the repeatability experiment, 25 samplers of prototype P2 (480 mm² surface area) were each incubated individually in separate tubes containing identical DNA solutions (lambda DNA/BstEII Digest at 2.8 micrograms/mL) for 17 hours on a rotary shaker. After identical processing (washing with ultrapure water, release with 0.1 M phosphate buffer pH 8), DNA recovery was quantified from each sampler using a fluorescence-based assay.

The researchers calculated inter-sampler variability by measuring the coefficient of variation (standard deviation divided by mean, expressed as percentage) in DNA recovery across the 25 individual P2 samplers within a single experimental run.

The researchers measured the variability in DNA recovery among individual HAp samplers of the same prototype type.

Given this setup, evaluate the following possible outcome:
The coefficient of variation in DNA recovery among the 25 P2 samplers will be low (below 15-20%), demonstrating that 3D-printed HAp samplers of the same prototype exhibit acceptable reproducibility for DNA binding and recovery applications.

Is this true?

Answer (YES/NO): NO